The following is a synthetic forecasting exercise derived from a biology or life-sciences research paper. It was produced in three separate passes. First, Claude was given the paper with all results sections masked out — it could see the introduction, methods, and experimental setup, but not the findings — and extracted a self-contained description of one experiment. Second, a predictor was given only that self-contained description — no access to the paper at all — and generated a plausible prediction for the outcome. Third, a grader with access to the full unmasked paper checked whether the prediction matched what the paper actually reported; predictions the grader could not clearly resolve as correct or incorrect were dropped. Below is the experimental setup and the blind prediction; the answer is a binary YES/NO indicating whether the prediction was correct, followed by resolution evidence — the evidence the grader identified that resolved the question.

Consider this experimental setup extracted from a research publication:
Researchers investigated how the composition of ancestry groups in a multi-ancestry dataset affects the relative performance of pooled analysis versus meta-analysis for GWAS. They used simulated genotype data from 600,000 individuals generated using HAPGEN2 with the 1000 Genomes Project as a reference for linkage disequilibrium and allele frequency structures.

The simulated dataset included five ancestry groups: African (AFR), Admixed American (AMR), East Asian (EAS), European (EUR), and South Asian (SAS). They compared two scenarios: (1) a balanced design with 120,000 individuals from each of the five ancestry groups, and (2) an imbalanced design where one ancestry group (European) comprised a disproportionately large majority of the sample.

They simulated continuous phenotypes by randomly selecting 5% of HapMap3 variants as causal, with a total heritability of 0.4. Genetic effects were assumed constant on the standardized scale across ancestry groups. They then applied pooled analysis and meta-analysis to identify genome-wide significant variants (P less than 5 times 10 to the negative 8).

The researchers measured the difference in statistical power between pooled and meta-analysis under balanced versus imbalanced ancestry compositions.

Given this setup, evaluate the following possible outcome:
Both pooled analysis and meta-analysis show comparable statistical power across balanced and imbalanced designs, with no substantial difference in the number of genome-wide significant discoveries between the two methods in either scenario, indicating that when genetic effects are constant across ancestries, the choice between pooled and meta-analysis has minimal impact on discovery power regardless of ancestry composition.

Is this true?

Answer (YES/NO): NO